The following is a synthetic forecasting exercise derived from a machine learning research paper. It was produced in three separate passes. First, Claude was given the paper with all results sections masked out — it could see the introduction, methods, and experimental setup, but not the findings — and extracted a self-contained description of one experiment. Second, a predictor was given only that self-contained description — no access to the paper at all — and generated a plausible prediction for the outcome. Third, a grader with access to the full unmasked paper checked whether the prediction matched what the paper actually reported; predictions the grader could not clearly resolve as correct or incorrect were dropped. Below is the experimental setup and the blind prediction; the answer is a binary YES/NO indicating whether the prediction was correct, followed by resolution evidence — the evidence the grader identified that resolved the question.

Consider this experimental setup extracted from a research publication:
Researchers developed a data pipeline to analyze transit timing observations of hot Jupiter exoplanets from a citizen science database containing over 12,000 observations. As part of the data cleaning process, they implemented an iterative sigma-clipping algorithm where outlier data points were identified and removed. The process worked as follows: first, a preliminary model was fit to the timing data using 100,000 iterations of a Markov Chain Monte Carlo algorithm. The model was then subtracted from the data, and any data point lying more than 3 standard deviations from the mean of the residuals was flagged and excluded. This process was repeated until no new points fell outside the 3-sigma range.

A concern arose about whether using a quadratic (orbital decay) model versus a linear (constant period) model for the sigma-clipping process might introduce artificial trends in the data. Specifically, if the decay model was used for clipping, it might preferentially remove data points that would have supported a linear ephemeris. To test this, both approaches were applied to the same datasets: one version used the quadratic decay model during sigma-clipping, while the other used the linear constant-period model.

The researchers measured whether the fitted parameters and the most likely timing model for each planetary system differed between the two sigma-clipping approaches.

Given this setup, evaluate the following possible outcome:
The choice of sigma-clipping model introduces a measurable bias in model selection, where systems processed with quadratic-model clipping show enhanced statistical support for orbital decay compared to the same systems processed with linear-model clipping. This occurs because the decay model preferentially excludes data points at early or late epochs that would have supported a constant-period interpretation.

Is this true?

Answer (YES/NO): NO